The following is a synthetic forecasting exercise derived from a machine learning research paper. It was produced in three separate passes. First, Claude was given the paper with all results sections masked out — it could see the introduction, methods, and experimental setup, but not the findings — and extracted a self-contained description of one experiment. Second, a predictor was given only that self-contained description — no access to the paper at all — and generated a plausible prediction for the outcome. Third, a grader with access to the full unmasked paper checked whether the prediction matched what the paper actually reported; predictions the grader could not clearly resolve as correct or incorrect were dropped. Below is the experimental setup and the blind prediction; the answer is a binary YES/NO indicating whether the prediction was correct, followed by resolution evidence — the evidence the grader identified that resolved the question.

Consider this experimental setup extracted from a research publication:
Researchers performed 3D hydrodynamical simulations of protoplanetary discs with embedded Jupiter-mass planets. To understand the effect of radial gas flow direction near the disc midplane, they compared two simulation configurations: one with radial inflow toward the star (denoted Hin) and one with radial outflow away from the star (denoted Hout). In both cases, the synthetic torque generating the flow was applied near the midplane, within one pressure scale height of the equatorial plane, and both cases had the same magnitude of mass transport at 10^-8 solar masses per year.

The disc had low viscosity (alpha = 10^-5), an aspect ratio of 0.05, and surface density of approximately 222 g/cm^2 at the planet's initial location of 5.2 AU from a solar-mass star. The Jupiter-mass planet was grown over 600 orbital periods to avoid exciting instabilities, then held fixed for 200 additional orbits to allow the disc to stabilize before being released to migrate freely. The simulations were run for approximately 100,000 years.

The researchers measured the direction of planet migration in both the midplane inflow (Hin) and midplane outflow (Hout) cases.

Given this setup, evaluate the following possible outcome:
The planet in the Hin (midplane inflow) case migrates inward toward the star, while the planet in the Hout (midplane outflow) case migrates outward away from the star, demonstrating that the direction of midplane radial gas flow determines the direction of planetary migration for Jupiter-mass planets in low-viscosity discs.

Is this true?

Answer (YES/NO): YES